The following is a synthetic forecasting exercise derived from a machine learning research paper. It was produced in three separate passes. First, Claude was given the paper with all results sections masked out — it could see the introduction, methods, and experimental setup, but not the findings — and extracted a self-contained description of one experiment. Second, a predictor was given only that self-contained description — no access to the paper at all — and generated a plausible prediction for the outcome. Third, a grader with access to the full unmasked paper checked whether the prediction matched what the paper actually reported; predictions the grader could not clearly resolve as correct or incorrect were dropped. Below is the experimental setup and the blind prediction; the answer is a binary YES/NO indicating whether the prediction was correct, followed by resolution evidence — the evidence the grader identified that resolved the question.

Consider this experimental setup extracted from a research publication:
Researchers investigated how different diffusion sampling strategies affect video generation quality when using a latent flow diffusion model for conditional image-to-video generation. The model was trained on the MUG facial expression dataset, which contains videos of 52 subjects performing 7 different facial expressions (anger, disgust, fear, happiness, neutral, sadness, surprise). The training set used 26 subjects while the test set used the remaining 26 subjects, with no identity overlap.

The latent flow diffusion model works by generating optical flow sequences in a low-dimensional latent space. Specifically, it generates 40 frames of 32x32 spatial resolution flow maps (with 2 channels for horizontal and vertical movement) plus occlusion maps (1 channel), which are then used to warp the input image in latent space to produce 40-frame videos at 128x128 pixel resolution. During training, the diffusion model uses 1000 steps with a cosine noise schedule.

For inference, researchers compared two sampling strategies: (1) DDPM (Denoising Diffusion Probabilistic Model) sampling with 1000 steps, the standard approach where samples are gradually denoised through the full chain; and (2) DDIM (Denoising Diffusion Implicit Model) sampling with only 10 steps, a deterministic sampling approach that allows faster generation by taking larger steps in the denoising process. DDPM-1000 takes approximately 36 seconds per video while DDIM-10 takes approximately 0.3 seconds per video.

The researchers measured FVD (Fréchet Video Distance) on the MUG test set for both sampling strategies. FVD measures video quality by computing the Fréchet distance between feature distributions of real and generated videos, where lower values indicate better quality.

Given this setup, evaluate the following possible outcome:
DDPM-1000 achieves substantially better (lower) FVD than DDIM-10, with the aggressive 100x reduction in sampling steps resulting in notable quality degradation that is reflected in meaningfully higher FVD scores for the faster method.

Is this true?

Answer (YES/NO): YES